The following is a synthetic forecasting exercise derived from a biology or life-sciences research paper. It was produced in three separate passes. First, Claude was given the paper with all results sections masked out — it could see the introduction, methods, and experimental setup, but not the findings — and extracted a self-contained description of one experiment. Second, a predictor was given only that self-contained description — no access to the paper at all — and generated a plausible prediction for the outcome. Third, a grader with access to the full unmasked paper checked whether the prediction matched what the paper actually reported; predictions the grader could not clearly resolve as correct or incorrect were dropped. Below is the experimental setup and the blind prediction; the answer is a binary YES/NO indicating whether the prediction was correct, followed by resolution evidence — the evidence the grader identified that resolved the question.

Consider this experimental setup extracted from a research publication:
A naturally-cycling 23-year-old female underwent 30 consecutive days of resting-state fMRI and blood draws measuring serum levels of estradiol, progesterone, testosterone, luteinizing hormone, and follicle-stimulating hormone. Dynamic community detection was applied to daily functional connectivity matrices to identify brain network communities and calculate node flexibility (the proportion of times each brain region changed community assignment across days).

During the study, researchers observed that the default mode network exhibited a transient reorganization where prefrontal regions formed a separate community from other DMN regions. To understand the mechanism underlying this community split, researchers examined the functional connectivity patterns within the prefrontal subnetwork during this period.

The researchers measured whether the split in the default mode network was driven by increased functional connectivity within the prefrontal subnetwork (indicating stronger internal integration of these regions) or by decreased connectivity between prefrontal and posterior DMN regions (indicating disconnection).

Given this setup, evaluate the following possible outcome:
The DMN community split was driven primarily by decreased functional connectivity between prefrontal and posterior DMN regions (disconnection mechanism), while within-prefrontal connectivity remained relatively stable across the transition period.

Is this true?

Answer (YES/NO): NO